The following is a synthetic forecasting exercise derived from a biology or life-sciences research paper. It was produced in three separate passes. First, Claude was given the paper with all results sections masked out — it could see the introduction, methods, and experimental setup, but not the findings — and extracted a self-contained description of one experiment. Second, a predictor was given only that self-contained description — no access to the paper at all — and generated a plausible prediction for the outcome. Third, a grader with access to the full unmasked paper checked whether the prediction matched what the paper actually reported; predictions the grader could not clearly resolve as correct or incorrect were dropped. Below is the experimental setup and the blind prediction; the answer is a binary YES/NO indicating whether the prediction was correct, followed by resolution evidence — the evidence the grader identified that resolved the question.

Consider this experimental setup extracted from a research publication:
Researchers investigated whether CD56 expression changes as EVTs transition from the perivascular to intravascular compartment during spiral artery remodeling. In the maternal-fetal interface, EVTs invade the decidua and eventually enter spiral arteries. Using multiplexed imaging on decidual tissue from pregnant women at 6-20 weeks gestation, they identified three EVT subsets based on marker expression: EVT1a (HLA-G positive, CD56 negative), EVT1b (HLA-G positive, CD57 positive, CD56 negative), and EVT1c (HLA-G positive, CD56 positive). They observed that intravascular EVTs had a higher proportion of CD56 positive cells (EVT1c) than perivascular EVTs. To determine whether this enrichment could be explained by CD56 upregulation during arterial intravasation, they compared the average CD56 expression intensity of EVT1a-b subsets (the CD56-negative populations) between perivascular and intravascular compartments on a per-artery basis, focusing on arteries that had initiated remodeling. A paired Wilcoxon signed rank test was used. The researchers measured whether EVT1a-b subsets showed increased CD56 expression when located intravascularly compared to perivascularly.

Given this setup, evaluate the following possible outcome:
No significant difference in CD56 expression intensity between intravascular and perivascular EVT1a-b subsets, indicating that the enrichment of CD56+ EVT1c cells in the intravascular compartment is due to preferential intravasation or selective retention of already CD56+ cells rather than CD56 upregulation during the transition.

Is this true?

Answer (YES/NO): NO